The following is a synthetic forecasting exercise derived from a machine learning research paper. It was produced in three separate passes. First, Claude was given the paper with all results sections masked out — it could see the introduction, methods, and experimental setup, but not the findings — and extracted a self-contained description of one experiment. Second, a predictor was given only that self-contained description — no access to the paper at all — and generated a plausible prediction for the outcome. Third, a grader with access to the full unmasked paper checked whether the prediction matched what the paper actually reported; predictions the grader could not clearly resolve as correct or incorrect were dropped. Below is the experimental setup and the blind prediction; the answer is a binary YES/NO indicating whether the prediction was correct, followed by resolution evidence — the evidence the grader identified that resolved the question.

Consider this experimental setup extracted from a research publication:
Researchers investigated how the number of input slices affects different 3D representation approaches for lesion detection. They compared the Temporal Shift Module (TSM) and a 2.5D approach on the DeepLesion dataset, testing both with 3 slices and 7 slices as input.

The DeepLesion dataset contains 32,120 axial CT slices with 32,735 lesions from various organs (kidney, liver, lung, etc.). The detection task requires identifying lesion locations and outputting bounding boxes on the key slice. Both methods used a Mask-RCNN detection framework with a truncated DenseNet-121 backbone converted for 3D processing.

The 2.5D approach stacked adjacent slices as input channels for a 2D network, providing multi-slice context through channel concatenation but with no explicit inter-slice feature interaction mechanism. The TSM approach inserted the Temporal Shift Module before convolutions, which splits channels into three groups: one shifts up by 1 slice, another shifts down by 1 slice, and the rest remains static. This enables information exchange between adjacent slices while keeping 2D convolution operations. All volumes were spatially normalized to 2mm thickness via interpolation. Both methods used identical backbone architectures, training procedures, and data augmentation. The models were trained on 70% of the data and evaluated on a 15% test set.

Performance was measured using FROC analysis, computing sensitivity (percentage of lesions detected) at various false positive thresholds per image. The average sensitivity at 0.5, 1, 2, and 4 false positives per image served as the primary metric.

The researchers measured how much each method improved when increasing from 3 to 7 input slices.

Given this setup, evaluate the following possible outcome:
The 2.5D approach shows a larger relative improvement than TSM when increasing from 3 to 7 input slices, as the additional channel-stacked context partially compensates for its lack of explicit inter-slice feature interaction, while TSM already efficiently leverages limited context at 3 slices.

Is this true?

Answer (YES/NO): NO